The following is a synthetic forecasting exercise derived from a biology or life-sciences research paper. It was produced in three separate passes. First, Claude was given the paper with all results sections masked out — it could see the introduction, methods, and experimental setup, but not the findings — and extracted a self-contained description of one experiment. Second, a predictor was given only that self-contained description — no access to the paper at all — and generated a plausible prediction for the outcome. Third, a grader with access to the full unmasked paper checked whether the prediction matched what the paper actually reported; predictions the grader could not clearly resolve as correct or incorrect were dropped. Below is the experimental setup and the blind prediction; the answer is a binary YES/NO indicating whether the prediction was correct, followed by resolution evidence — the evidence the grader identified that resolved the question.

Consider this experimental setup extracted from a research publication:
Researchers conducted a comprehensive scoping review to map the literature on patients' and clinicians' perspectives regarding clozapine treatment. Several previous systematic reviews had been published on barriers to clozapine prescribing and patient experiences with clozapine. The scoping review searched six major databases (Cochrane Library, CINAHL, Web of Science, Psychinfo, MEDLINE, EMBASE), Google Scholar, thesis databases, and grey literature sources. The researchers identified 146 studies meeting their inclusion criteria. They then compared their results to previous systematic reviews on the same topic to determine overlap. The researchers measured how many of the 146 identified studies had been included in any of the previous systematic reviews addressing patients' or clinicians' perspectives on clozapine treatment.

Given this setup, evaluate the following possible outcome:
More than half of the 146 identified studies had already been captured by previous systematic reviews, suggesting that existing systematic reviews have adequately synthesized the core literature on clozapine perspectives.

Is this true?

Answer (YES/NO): NO